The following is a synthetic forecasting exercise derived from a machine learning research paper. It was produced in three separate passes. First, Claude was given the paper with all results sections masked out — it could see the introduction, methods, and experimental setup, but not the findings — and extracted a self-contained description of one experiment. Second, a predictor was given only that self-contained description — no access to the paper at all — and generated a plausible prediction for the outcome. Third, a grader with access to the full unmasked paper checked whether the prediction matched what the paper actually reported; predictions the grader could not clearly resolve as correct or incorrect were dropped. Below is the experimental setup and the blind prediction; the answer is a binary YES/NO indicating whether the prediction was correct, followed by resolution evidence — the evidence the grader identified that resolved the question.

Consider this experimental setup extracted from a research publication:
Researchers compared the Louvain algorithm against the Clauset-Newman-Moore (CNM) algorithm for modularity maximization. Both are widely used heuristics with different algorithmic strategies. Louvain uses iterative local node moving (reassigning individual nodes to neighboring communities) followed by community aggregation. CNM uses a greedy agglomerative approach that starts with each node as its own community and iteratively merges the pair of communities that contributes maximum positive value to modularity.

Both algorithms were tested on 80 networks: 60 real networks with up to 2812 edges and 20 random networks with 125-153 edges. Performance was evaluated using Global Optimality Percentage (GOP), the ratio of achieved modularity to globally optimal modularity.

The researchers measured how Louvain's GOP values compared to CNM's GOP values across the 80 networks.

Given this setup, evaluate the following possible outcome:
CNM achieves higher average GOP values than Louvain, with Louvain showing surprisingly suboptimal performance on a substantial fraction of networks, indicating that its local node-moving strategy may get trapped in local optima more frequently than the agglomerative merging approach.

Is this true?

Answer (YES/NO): NO